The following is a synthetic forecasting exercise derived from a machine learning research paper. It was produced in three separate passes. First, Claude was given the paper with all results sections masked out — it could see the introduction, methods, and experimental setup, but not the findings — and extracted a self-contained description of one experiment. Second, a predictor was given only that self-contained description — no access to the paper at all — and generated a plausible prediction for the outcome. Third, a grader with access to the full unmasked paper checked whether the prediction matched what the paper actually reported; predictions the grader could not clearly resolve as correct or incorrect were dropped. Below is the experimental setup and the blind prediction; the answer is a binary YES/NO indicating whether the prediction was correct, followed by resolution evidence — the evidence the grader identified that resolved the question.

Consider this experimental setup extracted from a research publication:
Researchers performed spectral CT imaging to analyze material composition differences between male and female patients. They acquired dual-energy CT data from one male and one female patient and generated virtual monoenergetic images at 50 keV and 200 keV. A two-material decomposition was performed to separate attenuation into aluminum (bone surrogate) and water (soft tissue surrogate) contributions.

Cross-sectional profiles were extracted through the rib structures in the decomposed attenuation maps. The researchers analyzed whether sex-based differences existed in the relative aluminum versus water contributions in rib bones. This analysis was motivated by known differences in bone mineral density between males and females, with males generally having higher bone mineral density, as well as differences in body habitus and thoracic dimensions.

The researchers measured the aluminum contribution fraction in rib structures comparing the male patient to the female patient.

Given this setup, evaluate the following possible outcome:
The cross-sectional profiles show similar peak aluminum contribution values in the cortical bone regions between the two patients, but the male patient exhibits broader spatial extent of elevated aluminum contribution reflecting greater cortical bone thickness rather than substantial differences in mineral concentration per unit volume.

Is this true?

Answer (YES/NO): NO